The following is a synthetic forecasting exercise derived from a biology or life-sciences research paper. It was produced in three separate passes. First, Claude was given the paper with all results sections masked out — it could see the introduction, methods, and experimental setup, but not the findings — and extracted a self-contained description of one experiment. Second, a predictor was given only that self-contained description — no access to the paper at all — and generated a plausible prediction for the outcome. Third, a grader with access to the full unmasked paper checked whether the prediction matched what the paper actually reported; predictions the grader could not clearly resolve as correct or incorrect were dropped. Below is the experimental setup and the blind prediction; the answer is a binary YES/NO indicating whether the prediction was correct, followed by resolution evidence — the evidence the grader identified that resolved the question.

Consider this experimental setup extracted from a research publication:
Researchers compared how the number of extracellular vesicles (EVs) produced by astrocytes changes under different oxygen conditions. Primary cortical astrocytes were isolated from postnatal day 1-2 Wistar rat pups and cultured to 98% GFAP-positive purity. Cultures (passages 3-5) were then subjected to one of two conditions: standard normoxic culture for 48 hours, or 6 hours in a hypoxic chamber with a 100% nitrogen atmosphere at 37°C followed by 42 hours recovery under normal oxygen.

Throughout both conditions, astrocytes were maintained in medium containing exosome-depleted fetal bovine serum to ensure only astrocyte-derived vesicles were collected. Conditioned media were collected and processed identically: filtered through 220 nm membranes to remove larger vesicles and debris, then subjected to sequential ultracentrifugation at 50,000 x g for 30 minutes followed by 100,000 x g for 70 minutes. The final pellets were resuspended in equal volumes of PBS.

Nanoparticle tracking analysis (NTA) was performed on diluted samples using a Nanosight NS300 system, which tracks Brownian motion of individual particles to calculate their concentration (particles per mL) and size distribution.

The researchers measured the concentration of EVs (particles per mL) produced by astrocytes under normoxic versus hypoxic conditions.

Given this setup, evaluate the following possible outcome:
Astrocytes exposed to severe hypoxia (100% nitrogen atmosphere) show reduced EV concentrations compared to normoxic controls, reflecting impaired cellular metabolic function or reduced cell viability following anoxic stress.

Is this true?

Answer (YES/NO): YES